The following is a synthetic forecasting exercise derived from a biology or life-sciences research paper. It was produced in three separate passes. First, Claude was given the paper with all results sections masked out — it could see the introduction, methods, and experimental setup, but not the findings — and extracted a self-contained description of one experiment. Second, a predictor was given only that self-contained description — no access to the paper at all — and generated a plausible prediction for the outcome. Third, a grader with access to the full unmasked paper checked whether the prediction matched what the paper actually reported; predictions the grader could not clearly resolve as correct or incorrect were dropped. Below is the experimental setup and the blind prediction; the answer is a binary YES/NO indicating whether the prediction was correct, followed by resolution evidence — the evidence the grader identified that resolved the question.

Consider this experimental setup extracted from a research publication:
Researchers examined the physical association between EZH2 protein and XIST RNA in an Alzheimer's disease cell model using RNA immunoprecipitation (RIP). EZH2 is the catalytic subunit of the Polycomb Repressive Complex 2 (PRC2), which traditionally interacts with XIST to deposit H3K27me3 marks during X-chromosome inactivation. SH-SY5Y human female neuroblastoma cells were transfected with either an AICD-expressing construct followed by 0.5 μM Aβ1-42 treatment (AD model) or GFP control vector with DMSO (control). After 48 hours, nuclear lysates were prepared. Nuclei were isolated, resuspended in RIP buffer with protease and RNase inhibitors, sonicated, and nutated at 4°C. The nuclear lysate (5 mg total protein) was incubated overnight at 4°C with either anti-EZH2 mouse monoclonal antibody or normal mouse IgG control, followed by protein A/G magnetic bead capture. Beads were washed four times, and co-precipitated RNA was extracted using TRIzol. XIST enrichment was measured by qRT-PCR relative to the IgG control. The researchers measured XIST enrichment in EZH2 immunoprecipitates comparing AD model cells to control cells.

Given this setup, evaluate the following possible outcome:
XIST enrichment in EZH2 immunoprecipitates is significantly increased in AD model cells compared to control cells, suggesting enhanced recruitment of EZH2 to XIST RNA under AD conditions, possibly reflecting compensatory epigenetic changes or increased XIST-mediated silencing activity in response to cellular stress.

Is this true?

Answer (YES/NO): NO